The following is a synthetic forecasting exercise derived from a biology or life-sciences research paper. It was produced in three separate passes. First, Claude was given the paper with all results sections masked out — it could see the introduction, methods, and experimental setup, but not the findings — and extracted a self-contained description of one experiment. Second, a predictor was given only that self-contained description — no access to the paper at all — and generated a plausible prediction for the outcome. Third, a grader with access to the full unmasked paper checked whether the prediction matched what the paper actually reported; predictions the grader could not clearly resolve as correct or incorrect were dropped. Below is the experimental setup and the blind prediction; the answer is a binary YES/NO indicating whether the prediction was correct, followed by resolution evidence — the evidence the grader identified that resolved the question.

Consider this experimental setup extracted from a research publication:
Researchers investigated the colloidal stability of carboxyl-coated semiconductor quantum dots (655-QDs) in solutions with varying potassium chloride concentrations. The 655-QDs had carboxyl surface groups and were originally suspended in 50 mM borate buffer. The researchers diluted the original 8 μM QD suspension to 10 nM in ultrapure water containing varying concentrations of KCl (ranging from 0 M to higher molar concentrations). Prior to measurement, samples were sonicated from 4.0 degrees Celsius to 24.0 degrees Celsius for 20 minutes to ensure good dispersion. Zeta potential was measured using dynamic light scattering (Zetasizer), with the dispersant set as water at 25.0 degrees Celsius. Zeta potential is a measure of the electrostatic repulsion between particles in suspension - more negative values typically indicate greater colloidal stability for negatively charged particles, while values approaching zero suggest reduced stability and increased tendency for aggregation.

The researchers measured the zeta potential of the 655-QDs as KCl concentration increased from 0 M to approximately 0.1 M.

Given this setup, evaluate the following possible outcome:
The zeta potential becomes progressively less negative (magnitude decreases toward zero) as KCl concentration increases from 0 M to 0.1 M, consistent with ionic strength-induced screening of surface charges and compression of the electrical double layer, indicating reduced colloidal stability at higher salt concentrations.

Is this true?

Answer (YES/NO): YES